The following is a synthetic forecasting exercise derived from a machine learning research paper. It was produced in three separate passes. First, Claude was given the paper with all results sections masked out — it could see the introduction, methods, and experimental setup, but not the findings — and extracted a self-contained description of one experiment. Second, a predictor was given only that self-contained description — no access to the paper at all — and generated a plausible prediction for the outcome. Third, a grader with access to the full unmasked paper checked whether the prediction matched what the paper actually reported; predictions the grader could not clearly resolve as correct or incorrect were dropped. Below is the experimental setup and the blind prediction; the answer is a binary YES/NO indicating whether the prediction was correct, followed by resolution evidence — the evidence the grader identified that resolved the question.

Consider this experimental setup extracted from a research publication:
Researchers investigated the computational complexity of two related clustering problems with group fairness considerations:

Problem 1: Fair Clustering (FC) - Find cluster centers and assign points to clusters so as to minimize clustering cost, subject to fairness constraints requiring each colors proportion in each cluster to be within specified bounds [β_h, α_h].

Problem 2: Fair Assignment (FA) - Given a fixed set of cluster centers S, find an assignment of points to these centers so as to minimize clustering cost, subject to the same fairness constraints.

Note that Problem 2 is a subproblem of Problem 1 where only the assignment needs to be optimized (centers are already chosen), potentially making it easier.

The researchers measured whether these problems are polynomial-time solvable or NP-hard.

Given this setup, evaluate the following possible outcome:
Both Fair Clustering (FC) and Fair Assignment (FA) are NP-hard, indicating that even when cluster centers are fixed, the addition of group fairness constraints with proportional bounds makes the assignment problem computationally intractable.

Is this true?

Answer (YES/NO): YES